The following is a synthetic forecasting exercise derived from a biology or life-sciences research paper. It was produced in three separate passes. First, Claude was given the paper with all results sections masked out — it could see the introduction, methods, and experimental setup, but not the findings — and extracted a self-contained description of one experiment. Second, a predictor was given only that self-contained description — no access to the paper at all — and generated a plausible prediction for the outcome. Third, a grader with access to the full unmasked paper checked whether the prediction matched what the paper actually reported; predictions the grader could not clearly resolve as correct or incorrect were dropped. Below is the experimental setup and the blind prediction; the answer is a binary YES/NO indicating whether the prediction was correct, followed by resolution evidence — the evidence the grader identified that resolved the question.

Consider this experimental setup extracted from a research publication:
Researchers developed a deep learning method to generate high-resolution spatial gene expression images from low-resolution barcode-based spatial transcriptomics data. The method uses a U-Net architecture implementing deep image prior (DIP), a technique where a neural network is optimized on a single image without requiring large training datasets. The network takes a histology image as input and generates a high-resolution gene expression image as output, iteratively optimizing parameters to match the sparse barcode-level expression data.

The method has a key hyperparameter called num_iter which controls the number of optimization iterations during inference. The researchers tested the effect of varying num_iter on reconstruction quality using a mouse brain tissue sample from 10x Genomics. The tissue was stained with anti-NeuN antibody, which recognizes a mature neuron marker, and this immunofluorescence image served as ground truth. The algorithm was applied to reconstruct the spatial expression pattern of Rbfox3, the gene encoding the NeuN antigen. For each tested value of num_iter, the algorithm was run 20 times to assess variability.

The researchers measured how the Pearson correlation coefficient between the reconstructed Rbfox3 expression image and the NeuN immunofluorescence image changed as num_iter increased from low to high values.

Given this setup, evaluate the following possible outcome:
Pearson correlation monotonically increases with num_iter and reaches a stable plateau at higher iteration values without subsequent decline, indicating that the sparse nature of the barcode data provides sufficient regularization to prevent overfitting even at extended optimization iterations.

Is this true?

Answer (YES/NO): NO